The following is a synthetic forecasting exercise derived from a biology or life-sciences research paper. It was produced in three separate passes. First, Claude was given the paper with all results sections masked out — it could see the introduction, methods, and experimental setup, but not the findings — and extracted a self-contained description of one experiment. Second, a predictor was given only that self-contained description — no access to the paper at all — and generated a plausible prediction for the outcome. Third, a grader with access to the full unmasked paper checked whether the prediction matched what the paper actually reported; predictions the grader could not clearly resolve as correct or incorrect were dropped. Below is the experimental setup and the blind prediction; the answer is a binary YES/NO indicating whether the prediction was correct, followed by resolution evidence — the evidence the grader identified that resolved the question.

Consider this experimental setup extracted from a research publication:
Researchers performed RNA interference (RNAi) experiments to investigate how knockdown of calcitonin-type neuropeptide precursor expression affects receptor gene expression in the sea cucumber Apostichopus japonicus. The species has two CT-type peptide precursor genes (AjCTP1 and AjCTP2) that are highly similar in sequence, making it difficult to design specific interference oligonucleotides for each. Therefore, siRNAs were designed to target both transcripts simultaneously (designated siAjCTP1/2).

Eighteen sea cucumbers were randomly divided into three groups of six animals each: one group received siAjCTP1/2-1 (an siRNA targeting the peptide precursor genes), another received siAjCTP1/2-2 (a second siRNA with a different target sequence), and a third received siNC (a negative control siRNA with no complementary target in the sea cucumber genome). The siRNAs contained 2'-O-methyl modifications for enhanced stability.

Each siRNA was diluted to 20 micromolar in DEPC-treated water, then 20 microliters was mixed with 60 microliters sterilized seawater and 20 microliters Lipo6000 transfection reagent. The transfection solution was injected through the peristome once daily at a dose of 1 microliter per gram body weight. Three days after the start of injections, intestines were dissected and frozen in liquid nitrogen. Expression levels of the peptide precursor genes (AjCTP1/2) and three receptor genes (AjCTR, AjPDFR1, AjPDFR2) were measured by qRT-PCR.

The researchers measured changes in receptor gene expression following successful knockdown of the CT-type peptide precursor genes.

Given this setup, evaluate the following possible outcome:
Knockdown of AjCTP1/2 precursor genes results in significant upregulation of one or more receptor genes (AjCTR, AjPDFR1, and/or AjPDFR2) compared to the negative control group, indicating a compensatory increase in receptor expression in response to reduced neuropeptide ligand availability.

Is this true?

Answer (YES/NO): NO